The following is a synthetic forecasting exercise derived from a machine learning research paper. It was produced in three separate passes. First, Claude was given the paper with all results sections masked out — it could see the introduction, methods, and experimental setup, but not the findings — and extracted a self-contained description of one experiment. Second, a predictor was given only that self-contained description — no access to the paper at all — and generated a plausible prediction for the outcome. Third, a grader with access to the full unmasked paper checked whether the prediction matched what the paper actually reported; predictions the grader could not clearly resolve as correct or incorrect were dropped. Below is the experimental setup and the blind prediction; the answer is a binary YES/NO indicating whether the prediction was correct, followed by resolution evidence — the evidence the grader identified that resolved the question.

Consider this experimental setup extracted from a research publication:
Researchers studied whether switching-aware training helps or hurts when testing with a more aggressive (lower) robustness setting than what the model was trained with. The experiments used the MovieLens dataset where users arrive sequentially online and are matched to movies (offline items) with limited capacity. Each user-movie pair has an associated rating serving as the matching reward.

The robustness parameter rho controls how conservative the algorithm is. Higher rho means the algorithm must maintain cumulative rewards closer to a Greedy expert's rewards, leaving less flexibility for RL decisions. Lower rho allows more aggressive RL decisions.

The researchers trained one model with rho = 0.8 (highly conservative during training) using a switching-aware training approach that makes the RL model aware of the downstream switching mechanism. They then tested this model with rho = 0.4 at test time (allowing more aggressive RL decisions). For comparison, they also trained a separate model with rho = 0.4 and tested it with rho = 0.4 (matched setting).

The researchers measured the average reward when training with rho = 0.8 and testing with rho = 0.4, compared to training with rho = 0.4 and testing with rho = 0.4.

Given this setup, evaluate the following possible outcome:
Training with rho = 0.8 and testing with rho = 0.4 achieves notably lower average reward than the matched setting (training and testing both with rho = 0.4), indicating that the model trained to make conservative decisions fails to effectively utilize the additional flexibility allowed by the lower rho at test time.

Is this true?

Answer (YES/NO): NO